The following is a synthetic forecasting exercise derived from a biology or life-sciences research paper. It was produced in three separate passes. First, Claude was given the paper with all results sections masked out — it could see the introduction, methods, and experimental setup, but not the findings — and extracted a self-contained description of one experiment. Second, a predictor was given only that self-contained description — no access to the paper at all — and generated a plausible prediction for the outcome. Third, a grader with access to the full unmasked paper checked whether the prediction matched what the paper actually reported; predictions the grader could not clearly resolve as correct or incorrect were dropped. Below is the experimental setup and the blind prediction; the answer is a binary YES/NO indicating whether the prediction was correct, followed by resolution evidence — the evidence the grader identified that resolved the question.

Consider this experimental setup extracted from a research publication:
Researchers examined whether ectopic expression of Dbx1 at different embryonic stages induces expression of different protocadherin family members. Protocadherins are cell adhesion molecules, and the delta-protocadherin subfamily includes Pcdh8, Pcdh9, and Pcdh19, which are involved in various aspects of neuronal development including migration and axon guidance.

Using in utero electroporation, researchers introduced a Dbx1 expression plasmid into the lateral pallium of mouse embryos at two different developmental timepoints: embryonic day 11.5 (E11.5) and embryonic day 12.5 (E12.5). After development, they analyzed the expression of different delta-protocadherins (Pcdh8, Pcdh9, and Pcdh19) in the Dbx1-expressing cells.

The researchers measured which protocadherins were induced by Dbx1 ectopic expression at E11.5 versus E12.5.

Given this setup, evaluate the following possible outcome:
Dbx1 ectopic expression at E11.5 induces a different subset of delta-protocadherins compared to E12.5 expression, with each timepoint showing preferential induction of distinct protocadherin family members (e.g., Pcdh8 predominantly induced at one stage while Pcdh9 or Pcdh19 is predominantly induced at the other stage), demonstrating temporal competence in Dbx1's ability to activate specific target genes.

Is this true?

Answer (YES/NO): YES